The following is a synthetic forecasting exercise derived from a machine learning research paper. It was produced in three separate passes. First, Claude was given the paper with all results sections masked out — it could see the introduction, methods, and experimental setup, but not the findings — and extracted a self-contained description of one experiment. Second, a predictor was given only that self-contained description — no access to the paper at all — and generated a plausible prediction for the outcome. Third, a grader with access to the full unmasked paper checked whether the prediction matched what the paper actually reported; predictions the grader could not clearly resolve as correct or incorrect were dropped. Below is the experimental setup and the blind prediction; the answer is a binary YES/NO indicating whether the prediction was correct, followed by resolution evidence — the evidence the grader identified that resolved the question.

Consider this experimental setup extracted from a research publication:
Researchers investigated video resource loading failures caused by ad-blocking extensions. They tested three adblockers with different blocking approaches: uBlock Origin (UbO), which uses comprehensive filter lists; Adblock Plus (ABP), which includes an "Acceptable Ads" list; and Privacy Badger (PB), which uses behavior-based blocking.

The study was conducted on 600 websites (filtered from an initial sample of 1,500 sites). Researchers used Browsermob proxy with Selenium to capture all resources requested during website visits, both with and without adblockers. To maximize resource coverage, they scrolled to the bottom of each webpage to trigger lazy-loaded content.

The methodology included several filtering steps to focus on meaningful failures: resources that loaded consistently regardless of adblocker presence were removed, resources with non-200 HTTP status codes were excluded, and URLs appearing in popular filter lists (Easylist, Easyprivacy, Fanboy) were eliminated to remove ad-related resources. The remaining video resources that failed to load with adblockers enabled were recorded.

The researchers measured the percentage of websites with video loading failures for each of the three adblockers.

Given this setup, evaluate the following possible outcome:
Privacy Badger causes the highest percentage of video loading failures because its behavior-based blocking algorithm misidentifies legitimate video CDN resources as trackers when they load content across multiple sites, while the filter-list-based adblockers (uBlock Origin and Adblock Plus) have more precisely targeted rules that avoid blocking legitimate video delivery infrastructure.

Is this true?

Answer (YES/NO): NO